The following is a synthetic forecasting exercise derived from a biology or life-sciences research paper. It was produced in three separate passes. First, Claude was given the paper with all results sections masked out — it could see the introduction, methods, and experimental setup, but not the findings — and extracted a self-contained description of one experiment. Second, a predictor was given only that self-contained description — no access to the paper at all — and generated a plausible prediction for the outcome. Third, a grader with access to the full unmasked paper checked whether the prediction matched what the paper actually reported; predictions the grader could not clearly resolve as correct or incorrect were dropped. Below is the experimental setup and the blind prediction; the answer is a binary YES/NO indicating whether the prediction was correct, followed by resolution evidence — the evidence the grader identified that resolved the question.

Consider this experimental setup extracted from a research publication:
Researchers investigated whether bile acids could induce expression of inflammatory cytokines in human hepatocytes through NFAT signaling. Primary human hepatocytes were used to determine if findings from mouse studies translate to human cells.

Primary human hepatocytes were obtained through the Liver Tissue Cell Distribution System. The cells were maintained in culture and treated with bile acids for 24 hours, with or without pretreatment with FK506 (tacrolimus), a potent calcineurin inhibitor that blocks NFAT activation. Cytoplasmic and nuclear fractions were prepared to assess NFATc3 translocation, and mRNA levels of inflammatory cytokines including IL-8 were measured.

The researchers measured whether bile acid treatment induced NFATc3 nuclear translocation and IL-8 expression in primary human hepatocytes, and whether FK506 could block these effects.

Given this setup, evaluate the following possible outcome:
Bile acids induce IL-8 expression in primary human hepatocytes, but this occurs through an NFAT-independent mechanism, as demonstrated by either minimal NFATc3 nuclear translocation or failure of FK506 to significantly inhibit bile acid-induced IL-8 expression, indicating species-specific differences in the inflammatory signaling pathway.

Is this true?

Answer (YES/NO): NO